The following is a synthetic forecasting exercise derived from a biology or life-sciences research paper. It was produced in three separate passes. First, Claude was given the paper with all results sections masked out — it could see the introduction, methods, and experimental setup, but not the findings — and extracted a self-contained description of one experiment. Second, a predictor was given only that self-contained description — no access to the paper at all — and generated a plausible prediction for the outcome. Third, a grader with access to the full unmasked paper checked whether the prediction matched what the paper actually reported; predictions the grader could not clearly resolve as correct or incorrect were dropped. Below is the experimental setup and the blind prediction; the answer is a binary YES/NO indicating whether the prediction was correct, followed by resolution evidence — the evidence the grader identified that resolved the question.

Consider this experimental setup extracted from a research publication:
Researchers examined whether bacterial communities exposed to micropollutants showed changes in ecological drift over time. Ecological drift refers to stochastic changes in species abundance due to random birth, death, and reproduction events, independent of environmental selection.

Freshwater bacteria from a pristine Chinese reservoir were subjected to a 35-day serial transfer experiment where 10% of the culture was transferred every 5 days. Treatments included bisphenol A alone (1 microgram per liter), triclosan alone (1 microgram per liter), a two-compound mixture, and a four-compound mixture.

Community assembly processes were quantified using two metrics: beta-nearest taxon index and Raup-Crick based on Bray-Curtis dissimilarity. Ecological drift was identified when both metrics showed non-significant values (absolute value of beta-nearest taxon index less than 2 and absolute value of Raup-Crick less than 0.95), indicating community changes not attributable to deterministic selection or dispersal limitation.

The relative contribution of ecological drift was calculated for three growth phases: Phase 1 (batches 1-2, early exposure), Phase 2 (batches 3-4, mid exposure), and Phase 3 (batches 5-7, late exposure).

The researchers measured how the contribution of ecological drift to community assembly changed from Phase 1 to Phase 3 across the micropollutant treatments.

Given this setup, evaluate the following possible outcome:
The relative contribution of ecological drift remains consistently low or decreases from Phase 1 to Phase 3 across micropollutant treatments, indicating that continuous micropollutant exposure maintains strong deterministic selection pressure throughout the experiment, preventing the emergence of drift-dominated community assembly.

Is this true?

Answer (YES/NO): NO